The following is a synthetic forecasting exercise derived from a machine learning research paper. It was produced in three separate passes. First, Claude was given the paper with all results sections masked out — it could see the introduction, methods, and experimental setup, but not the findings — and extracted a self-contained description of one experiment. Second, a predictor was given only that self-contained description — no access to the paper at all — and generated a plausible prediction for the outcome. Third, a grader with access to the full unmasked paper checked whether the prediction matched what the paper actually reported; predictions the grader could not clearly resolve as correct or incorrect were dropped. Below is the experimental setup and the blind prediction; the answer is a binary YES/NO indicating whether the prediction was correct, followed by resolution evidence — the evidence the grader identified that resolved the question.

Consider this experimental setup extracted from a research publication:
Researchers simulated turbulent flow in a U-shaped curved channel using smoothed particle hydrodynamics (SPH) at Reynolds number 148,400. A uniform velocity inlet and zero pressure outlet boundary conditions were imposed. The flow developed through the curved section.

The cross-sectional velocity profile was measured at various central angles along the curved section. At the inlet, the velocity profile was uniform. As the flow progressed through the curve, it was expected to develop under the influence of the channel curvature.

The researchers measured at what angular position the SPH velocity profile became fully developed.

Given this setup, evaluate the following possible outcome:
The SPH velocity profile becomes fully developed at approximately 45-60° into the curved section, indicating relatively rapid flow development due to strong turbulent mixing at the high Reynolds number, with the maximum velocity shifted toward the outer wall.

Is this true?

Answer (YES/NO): NO